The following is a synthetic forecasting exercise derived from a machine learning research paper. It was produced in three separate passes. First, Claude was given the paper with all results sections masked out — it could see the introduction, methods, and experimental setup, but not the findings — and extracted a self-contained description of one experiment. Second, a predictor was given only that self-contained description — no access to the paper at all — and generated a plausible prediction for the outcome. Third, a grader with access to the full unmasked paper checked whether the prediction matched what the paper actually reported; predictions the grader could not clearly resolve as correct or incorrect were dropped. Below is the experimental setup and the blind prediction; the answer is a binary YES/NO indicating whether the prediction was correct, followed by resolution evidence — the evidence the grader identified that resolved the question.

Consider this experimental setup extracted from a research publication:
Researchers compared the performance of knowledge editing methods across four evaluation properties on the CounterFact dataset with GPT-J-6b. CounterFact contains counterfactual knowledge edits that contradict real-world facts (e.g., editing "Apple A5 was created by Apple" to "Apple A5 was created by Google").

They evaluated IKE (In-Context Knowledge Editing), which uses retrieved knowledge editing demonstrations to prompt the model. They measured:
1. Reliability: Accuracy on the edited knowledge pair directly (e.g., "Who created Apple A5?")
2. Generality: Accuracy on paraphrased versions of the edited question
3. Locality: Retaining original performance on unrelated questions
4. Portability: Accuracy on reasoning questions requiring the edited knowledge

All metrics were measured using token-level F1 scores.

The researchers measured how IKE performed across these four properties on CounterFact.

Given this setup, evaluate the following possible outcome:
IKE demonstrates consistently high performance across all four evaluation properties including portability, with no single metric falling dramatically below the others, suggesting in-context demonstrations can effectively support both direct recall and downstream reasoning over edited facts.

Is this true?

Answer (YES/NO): NO